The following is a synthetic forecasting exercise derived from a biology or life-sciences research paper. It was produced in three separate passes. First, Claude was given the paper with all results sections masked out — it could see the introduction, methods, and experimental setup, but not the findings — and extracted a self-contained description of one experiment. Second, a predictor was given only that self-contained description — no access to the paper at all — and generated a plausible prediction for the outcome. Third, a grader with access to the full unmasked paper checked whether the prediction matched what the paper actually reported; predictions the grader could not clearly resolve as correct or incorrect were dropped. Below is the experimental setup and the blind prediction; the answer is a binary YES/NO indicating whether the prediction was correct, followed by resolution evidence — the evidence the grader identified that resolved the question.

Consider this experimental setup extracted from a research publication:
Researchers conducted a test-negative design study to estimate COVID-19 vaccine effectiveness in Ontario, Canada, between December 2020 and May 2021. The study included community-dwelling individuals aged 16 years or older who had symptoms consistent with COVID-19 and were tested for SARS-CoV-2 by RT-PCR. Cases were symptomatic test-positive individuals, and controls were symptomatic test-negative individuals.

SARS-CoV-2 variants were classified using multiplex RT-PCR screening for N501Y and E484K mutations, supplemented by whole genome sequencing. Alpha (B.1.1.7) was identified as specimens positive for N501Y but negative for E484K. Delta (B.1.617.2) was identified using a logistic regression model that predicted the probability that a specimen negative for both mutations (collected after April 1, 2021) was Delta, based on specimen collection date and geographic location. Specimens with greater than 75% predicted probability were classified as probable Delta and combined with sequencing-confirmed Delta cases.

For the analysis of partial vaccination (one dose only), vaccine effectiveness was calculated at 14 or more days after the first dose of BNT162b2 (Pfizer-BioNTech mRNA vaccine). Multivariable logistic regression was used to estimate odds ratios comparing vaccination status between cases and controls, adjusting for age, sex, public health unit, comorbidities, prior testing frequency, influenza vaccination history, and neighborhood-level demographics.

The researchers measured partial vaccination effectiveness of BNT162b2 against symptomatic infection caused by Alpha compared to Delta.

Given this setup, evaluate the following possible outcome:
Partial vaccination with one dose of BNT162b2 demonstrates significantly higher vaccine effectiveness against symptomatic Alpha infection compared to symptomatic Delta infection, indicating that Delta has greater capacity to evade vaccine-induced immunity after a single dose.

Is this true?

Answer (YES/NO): NO